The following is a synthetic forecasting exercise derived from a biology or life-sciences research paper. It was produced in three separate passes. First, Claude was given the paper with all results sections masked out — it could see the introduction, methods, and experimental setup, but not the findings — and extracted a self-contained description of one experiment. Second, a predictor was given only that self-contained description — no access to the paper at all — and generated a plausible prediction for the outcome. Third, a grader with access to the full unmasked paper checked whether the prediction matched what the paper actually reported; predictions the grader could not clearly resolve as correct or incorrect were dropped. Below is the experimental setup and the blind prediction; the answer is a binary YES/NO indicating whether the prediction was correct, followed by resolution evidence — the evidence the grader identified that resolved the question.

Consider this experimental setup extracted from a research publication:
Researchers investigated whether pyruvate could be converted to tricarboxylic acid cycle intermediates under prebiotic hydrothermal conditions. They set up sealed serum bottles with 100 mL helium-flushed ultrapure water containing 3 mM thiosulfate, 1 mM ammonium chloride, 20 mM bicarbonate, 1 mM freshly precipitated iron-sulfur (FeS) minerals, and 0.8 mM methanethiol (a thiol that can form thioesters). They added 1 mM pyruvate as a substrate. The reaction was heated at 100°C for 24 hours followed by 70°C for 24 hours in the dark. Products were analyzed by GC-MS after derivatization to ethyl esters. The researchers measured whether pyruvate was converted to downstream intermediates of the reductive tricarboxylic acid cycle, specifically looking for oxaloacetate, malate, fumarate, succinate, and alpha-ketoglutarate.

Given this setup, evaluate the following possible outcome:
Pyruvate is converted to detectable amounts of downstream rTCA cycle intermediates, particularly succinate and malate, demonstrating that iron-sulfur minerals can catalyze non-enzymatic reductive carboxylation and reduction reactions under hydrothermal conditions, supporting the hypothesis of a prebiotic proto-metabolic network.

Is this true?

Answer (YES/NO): NO